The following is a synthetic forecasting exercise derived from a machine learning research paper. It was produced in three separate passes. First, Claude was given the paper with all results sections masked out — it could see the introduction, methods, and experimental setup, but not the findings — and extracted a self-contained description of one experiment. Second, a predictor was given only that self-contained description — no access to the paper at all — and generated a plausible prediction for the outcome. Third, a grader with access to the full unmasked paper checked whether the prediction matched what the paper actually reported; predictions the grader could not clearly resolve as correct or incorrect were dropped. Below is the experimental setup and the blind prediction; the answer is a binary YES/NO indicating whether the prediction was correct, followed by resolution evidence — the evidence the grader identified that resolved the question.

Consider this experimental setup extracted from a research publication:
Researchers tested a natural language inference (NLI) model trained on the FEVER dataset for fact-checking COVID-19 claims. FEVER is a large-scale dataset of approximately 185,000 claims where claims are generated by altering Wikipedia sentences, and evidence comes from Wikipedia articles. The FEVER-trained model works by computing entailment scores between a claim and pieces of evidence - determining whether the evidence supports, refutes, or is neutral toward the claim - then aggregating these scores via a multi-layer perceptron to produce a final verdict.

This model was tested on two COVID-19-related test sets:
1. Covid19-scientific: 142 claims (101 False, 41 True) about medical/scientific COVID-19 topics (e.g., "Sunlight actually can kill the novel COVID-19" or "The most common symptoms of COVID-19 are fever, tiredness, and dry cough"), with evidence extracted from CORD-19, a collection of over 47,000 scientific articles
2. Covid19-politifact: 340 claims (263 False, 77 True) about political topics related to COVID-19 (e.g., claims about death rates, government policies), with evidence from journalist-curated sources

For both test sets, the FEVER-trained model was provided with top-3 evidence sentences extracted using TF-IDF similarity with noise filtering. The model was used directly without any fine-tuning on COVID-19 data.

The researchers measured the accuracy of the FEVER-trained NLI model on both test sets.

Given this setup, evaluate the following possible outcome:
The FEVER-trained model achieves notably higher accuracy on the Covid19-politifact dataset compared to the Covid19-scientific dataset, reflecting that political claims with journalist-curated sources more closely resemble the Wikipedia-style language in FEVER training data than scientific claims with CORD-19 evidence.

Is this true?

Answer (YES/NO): NO